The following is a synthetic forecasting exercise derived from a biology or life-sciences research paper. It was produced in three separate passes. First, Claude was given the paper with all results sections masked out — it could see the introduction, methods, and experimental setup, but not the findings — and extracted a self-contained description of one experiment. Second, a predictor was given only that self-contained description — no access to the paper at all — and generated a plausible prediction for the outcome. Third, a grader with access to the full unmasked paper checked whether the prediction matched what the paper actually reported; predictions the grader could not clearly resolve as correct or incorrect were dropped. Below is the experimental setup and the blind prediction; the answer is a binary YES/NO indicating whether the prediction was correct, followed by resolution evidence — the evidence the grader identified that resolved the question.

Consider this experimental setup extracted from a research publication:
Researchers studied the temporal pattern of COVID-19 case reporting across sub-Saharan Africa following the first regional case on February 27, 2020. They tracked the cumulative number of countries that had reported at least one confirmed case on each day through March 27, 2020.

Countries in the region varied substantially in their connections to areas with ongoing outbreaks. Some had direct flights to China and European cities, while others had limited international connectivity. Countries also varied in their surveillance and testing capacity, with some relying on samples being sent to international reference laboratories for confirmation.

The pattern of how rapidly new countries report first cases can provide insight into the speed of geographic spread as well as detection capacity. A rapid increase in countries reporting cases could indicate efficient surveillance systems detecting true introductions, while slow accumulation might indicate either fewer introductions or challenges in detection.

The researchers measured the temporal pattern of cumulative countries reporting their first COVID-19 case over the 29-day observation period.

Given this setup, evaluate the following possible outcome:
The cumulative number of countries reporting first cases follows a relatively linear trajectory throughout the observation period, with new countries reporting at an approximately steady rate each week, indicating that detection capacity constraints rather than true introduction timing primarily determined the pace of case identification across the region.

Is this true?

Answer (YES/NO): NO